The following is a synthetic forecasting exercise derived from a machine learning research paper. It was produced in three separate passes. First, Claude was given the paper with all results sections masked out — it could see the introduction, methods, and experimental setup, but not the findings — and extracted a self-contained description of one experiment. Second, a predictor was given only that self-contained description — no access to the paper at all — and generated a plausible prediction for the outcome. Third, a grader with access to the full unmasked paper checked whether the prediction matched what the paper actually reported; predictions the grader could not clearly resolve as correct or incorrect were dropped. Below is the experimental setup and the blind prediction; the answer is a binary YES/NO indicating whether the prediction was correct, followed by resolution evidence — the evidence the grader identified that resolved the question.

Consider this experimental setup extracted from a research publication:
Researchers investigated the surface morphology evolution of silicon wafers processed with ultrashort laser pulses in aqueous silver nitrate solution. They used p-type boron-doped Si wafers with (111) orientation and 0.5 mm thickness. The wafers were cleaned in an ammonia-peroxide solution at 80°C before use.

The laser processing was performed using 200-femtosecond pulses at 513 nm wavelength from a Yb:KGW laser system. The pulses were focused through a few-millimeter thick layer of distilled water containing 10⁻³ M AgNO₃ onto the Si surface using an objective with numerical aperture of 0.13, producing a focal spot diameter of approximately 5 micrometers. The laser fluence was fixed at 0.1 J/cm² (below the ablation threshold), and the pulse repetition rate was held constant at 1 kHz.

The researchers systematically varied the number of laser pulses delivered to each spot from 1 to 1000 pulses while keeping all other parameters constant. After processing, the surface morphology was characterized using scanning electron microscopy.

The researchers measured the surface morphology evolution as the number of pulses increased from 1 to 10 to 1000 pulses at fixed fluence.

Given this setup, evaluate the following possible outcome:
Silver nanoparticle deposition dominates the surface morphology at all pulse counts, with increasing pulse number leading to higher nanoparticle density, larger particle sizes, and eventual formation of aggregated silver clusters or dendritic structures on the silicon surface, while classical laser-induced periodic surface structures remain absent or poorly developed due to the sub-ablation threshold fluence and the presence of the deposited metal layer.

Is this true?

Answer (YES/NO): NO